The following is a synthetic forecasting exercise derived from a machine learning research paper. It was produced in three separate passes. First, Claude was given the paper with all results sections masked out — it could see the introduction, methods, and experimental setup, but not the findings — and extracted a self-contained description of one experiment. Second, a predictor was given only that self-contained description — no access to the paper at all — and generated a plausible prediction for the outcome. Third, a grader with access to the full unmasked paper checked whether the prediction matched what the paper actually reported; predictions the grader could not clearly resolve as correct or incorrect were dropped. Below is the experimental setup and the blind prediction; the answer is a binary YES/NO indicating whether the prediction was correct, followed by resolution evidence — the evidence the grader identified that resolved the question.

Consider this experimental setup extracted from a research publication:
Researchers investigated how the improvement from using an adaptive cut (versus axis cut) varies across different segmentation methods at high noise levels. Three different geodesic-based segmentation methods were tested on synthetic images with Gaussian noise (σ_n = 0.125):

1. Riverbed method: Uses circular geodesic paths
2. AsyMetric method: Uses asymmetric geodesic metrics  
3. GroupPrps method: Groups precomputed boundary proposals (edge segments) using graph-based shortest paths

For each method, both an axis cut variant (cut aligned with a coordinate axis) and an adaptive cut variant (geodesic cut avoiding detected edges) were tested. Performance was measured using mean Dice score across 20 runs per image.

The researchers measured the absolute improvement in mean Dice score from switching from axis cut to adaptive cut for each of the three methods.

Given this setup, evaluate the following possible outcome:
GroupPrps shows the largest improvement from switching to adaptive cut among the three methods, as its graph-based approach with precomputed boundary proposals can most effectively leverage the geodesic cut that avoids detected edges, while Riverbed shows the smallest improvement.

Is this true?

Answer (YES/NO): YES